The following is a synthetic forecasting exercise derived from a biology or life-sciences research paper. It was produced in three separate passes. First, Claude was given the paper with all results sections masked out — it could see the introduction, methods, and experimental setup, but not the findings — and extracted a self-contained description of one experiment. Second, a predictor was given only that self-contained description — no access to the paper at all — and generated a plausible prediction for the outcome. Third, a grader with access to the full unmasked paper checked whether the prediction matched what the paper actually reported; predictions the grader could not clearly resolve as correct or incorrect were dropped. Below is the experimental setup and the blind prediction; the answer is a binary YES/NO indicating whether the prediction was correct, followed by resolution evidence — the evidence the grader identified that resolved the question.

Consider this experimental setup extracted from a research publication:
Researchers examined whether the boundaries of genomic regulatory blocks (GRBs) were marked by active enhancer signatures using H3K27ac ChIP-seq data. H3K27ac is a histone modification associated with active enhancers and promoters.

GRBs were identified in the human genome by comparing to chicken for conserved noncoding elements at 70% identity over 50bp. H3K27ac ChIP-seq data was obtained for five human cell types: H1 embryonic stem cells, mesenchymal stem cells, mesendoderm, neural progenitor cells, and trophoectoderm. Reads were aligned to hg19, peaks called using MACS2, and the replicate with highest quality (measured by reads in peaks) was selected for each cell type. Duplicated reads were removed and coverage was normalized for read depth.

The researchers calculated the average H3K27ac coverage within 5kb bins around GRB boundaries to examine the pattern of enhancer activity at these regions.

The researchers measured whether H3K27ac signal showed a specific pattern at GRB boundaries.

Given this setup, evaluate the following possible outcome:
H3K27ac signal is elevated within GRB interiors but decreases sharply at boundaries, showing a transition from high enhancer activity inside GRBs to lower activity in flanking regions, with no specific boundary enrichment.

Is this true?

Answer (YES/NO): NO